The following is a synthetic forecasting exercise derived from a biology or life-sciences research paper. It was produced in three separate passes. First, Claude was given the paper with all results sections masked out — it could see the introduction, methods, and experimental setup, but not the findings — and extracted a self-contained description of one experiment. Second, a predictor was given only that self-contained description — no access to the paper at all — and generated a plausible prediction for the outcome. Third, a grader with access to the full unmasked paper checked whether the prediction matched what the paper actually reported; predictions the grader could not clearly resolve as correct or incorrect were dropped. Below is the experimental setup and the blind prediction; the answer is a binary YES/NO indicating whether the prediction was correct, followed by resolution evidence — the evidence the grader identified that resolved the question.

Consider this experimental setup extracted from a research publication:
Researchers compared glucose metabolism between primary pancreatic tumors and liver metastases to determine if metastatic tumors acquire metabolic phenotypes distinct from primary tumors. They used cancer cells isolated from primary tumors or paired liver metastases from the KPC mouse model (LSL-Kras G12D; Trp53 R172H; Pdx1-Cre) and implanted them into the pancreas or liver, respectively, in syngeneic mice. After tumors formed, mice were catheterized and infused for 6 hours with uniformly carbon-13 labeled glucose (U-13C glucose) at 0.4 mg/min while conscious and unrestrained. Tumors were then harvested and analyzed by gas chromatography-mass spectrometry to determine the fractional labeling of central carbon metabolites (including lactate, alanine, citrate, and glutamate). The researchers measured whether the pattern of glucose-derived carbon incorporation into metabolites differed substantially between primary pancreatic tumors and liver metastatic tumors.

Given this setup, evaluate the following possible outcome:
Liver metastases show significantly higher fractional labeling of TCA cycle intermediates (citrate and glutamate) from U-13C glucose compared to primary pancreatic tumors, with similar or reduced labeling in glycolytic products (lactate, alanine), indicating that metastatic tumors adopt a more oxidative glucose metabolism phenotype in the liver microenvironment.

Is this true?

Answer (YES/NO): NO